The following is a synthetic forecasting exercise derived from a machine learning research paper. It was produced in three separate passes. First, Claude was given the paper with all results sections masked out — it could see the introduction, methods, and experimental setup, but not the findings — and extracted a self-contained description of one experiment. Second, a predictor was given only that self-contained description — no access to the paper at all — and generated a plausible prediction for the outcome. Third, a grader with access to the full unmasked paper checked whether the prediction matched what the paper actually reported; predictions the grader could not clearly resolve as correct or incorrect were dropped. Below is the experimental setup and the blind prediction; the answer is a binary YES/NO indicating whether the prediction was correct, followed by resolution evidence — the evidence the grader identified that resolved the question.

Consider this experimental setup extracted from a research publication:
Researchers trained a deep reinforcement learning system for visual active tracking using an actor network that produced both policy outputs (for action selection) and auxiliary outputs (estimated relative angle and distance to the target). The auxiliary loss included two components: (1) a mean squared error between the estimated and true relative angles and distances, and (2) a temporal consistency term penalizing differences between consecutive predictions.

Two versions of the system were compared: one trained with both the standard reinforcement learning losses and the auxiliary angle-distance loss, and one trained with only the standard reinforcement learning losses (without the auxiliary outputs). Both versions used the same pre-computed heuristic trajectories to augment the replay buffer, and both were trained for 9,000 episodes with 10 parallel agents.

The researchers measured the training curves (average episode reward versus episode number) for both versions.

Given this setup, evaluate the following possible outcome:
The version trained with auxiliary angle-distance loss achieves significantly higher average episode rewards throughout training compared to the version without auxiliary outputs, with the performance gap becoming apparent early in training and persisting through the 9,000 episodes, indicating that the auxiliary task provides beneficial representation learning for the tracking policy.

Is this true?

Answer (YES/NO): NO